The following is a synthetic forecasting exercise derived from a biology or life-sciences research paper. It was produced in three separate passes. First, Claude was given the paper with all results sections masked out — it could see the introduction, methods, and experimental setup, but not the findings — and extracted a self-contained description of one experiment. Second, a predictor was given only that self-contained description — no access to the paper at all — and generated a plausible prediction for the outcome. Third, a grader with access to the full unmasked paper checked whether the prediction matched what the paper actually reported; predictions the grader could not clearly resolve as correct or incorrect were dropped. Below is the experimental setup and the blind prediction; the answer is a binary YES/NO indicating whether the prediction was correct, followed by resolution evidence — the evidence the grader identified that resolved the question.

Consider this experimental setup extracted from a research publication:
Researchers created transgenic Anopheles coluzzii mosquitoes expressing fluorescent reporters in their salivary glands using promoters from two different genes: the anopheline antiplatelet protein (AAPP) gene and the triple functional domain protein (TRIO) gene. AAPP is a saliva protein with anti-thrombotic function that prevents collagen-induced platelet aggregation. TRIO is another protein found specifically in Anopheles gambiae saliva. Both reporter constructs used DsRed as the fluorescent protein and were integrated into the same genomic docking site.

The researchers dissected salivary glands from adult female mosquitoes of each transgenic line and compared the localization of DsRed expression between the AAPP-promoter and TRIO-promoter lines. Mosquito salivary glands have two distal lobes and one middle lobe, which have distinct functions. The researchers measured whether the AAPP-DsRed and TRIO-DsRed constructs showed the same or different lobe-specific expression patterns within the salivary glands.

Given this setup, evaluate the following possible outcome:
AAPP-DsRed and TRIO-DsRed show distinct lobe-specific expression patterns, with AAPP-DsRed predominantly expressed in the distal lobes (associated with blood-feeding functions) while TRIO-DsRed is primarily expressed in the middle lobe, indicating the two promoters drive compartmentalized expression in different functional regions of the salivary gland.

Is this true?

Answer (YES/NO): YES